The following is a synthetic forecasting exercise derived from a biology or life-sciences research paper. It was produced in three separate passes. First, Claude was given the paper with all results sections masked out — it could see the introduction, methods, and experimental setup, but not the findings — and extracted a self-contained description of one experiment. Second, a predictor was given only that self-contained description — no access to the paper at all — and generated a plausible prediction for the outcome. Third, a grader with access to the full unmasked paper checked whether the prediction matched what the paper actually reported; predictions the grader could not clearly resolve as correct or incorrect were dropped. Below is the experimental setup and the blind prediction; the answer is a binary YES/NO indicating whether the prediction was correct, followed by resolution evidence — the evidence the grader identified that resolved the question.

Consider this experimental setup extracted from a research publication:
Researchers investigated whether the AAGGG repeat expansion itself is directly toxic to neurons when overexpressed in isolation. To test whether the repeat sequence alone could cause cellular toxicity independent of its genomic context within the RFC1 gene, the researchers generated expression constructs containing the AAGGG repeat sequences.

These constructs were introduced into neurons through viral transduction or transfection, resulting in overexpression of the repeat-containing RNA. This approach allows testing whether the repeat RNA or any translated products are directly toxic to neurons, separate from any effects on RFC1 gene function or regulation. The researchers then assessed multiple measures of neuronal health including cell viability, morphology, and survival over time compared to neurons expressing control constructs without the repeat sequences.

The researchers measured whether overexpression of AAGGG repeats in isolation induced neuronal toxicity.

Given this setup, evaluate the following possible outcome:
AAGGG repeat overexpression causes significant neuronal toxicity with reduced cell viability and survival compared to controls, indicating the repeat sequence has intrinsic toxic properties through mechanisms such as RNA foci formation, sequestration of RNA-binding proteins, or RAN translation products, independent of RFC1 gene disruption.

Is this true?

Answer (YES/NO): NO